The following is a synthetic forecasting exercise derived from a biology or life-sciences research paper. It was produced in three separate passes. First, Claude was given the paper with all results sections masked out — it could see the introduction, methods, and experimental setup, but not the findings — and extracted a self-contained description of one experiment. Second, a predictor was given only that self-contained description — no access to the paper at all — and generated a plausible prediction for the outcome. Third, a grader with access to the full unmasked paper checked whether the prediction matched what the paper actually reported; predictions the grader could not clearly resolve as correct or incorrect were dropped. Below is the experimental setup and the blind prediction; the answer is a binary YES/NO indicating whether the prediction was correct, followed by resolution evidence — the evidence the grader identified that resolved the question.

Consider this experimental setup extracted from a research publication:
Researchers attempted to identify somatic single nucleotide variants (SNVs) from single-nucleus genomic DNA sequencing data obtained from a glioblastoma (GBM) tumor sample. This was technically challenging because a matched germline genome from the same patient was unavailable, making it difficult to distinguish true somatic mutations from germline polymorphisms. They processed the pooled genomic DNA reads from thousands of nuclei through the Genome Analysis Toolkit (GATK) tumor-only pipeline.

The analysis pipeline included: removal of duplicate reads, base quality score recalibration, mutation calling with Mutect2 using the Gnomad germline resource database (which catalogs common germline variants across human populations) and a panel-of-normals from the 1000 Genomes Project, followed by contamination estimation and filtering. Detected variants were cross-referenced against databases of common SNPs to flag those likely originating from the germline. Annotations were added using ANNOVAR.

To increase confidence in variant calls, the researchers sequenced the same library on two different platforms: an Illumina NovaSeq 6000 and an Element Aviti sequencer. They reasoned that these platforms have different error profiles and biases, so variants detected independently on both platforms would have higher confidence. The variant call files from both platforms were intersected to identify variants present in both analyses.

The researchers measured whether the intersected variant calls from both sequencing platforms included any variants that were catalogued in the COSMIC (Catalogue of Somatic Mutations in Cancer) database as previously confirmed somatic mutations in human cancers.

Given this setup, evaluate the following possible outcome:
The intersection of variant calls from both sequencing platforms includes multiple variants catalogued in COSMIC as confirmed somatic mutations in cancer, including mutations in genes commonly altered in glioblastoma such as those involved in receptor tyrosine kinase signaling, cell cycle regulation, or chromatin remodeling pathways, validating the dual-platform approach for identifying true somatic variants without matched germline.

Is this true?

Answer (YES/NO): NO